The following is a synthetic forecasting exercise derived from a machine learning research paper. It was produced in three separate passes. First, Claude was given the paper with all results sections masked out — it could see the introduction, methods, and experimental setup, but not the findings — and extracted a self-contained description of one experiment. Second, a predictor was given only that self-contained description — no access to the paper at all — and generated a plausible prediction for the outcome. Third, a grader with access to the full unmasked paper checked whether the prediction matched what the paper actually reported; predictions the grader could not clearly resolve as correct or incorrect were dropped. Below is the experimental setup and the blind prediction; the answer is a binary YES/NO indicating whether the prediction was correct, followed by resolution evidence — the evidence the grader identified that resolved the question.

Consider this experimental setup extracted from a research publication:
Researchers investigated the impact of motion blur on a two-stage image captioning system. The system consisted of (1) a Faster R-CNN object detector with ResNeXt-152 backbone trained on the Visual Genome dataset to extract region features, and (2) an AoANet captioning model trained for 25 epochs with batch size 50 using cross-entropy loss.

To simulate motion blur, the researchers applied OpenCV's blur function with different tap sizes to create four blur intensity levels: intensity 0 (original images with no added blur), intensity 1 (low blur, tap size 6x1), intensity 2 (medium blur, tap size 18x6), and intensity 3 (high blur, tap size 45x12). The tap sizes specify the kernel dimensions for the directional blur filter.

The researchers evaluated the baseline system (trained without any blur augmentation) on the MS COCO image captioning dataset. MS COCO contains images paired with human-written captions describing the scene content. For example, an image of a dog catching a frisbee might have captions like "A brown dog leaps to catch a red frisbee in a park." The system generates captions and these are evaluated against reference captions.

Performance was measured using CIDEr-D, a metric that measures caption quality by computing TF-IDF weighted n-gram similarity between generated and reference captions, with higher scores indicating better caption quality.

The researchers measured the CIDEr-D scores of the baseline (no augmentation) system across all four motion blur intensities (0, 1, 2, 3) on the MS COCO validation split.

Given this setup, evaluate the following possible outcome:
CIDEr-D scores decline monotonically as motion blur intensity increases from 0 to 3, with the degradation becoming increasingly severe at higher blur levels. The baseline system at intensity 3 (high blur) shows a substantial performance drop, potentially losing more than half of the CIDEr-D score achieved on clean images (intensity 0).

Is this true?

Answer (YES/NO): YES